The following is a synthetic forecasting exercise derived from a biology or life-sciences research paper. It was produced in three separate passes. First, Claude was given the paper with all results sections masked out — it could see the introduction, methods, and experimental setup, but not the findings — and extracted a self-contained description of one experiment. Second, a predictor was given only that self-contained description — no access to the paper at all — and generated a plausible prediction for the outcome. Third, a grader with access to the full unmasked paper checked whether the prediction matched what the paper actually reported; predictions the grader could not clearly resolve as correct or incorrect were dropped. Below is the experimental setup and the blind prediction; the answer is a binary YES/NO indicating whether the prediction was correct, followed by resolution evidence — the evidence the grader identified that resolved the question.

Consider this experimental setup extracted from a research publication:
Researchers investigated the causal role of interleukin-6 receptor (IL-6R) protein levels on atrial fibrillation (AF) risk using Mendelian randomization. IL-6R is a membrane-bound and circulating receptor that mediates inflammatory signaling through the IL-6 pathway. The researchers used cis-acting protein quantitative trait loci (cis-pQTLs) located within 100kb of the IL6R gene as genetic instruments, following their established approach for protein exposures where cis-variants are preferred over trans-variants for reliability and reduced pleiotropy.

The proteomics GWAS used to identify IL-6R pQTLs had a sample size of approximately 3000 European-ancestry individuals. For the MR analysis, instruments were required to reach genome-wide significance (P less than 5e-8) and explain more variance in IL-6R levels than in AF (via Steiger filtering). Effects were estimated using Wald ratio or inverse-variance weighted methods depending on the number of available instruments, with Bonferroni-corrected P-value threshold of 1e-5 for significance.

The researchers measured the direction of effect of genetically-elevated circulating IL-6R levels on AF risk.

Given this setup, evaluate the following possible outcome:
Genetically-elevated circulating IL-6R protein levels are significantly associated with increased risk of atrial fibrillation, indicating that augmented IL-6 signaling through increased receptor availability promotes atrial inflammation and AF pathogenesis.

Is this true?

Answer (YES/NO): NO